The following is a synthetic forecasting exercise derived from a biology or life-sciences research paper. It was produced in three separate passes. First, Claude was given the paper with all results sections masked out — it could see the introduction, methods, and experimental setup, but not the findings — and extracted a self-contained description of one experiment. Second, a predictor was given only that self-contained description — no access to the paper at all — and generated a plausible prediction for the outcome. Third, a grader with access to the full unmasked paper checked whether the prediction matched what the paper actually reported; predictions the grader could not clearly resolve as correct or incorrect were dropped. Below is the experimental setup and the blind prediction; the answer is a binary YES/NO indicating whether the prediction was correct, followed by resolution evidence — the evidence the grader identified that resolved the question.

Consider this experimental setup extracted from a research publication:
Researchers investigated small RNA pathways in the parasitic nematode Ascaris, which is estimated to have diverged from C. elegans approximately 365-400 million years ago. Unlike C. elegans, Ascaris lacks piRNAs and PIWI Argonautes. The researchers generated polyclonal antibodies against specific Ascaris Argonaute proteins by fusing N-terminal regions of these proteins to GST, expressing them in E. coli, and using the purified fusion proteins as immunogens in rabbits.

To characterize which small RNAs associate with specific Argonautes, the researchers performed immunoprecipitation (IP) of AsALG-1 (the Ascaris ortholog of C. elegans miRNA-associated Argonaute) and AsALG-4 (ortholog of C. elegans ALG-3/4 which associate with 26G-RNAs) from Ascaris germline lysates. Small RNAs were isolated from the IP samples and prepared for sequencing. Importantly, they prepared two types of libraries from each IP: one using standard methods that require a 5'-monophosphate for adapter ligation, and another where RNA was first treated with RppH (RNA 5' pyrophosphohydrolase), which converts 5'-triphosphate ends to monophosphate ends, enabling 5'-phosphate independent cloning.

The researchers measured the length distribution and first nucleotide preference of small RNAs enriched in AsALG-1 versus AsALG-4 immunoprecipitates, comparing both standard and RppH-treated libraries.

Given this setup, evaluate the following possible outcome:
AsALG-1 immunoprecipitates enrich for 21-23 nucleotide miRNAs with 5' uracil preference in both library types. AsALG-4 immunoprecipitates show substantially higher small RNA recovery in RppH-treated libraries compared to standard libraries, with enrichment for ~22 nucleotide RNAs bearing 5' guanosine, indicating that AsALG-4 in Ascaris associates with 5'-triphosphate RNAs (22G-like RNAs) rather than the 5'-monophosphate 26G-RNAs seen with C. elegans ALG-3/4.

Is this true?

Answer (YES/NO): NO